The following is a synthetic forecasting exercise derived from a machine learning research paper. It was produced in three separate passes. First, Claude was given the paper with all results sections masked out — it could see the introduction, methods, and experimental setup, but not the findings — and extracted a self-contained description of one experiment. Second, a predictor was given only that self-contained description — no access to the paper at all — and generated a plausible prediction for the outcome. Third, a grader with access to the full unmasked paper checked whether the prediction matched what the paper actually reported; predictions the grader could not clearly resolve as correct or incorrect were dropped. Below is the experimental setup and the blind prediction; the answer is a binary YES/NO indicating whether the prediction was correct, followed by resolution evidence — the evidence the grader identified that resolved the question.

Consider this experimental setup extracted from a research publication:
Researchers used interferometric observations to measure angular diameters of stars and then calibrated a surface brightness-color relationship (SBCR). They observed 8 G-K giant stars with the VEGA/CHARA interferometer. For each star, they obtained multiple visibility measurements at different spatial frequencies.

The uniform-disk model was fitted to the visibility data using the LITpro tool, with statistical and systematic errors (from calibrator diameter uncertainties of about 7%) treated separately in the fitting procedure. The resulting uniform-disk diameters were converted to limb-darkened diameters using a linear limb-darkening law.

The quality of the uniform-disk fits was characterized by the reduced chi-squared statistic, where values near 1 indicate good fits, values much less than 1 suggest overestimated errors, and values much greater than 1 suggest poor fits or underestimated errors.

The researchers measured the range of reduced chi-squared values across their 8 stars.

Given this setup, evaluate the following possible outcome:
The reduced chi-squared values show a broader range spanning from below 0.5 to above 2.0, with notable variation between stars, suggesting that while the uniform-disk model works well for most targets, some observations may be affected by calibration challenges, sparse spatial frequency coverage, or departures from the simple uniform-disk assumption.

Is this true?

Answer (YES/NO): YES